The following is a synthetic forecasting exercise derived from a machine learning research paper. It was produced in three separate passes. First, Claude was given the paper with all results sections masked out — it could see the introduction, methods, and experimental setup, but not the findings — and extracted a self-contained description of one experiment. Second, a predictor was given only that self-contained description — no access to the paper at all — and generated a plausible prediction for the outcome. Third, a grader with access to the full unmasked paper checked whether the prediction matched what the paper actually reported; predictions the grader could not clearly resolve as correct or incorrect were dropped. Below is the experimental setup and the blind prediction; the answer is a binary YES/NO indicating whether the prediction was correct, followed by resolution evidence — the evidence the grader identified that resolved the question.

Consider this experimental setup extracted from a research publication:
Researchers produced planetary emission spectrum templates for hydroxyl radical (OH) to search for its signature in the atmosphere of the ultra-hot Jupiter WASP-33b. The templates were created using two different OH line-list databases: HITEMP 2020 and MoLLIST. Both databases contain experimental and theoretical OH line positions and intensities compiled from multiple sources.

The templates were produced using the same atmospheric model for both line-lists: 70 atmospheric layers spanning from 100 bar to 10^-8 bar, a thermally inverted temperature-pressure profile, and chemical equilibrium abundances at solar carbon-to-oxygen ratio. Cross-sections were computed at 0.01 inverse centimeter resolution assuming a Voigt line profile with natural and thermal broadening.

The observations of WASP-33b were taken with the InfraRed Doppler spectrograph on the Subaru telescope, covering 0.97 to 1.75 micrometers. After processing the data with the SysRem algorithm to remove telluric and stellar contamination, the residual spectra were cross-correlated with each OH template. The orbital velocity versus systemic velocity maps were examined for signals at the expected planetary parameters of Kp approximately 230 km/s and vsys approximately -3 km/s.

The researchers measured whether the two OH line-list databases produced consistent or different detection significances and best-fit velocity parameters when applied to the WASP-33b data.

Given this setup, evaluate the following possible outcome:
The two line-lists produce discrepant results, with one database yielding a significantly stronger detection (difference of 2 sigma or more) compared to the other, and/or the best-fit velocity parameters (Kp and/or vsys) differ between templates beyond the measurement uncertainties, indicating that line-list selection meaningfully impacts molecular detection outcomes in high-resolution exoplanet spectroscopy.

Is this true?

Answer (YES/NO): NO